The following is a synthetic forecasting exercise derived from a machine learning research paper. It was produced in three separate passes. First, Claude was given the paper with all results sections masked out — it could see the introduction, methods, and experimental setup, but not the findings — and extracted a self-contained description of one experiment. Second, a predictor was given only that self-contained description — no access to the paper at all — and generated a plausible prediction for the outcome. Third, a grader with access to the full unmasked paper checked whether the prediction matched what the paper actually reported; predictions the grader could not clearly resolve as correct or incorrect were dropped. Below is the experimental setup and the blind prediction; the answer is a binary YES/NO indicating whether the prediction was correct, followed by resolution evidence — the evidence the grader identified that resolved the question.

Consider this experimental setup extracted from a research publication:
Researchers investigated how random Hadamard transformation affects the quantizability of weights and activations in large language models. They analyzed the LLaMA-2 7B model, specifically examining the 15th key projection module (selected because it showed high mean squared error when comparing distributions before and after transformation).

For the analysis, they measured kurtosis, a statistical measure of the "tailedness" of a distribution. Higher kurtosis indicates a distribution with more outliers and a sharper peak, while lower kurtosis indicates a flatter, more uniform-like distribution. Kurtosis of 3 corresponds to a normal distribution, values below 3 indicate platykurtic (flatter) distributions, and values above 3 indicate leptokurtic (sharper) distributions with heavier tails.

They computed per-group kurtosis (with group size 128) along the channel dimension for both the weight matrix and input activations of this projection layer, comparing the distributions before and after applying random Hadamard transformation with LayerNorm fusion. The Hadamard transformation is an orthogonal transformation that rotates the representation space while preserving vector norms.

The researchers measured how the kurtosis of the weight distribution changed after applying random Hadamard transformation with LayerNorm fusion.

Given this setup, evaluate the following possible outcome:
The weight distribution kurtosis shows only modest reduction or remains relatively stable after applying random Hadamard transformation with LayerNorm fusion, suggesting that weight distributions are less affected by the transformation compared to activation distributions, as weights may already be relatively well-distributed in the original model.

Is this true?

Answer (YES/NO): NO